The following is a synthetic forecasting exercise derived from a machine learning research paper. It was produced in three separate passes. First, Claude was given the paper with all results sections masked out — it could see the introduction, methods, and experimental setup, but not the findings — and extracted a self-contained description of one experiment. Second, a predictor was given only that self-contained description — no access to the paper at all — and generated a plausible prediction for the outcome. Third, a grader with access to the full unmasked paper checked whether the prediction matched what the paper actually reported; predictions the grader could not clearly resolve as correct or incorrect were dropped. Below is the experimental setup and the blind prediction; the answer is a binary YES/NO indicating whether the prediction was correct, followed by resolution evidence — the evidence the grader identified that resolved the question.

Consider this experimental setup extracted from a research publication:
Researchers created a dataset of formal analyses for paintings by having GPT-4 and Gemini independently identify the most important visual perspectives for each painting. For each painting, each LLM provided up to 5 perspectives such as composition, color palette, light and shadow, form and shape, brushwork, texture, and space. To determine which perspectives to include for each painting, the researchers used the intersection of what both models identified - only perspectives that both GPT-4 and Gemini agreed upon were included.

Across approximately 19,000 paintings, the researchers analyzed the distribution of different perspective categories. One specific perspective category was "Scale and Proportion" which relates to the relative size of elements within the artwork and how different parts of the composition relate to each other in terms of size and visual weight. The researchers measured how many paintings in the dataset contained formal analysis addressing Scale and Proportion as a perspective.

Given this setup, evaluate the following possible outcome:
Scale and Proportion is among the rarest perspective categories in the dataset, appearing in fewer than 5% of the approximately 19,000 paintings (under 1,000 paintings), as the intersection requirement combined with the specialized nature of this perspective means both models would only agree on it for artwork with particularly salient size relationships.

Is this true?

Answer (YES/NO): NO